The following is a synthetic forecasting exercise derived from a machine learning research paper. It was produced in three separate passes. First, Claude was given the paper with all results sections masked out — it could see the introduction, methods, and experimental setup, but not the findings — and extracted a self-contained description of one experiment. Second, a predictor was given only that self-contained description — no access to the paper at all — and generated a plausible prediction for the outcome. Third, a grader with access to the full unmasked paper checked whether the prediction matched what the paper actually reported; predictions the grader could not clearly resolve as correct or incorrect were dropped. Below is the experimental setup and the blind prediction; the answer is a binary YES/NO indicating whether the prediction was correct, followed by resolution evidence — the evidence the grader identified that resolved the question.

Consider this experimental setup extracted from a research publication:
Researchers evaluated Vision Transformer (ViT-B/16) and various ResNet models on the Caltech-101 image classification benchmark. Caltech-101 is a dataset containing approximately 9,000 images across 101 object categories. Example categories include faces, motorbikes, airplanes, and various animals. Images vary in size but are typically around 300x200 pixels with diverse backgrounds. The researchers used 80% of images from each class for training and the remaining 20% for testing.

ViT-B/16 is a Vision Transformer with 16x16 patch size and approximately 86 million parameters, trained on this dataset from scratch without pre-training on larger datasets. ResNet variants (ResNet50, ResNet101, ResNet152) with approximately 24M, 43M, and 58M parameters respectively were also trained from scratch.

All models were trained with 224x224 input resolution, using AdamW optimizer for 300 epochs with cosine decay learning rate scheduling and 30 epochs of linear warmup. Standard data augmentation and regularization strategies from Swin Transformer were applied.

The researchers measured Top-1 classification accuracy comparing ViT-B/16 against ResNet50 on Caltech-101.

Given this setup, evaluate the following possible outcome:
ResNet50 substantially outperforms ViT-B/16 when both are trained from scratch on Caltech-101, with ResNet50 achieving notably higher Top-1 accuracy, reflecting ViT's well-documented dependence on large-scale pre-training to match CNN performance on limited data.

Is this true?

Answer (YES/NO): YES